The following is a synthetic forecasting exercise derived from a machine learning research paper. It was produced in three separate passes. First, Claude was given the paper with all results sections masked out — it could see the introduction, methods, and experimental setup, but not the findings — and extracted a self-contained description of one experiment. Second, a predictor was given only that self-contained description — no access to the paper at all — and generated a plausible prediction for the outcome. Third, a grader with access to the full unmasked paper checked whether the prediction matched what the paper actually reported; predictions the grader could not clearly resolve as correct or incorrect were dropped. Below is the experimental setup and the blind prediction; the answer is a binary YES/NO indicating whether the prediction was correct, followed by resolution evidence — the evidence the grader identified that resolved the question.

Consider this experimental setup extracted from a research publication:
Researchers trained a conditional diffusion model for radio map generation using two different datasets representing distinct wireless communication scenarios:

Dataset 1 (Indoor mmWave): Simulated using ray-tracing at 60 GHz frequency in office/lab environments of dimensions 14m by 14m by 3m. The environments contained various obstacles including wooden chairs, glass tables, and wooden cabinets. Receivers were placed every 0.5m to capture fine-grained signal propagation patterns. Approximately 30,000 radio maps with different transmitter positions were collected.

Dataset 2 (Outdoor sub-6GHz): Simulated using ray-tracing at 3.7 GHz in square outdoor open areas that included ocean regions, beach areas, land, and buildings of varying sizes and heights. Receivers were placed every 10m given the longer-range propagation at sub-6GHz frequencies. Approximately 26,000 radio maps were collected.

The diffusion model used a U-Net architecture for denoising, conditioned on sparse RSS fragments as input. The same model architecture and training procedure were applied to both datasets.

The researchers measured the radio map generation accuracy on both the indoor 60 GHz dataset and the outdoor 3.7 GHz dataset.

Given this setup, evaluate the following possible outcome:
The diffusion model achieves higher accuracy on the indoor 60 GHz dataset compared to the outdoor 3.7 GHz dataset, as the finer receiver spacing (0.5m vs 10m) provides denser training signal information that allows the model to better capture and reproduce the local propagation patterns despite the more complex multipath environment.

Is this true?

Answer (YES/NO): YES